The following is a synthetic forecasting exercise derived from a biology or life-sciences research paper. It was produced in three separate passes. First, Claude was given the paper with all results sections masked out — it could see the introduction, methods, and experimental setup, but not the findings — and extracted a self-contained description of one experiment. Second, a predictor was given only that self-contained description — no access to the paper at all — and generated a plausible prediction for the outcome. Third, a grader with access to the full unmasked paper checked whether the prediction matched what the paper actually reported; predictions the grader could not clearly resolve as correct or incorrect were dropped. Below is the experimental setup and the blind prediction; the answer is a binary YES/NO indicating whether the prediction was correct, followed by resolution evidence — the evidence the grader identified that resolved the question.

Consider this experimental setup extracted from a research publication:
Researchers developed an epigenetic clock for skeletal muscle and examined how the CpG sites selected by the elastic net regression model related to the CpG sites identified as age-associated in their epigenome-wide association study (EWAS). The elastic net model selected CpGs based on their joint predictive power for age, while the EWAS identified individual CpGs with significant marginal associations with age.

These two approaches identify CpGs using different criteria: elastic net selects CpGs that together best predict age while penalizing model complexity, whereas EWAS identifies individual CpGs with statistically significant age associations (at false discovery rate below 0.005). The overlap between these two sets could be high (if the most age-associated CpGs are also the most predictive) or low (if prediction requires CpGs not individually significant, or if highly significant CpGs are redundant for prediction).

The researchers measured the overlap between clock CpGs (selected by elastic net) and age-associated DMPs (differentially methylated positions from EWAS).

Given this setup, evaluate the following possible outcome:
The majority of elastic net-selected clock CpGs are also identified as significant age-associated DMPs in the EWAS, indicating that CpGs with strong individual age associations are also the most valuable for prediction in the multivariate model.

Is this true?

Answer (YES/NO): YES